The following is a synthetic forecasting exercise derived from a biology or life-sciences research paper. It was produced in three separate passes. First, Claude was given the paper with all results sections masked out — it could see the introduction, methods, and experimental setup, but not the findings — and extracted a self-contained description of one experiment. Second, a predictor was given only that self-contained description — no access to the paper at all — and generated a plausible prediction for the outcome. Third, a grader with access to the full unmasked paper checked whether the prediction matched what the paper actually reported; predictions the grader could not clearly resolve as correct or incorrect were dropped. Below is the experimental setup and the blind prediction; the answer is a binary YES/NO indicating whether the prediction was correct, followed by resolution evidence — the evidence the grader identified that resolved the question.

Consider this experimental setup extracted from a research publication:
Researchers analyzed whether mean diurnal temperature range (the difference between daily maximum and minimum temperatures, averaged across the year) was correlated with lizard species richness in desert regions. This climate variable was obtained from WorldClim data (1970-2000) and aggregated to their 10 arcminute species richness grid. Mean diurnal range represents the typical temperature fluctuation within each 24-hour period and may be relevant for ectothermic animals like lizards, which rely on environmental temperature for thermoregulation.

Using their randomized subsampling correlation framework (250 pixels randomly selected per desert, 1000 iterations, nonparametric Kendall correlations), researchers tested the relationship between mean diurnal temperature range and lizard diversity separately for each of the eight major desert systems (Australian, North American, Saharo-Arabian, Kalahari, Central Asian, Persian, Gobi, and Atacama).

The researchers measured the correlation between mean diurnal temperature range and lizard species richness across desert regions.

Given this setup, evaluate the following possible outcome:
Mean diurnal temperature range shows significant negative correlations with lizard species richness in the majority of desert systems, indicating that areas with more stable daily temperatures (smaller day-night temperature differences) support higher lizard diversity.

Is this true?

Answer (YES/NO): NO